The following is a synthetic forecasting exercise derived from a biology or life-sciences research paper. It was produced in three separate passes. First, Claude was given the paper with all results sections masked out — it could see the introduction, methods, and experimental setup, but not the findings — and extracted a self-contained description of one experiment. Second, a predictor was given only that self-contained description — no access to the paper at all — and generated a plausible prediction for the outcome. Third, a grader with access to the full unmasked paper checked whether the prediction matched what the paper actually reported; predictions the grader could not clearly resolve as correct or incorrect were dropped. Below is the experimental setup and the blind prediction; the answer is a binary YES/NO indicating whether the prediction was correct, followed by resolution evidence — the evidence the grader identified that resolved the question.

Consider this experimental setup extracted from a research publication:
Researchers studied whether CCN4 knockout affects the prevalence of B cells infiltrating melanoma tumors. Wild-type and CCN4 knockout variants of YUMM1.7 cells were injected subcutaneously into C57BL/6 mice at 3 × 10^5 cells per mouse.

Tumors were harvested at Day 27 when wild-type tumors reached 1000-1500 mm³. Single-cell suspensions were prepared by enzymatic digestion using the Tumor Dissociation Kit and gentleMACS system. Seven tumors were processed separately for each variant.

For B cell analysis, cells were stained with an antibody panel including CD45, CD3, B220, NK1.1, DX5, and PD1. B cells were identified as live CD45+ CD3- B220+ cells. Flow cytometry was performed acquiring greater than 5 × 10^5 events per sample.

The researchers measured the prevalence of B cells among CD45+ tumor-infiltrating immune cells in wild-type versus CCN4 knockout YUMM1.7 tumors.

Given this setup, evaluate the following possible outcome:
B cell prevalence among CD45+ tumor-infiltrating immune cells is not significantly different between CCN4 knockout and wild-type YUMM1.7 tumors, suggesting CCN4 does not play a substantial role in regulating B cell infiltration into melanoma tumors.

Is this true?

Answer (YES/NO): YES